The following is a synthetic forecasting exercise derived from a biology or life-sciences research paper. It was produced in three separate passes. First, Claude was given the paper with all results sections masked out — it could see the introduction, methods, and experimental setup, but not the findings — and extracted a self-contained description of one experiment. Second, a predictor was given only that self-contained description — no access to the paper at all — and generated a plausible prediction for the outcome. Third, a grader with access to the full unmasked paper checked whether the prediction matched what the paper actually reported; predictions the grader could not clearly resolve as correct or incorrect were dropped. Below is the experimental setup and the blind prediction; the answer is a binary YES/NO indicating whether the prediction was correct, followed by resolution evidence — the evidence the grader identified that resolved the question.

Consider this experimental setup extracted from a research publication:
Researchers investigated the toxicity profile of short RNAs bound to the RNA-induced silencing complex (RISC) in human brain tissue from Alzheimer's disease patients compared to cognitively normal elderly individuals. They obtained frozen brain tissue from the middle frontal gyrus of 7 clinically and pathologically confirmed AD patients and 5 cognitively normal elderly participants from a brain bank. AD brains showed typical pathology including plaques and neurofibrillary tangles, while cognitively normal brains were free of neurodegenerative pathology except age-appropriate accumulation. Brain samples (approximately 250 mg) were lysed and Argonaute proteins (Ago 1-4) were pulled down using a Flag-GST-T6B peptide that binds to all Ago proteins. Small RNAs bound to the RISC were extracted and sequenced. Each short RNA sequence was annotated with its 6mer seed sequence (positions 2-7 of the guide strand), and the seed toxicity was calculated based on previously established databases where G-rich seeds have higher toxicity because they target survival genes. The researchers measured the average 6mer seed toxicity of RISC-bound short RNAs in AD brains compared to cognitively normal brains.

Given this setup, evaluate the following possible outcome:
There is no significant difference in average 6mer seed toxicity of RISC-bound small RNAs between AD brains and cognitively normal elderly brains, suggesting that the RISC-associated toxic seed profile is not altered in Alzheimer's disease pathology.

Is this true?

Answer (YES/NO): NO